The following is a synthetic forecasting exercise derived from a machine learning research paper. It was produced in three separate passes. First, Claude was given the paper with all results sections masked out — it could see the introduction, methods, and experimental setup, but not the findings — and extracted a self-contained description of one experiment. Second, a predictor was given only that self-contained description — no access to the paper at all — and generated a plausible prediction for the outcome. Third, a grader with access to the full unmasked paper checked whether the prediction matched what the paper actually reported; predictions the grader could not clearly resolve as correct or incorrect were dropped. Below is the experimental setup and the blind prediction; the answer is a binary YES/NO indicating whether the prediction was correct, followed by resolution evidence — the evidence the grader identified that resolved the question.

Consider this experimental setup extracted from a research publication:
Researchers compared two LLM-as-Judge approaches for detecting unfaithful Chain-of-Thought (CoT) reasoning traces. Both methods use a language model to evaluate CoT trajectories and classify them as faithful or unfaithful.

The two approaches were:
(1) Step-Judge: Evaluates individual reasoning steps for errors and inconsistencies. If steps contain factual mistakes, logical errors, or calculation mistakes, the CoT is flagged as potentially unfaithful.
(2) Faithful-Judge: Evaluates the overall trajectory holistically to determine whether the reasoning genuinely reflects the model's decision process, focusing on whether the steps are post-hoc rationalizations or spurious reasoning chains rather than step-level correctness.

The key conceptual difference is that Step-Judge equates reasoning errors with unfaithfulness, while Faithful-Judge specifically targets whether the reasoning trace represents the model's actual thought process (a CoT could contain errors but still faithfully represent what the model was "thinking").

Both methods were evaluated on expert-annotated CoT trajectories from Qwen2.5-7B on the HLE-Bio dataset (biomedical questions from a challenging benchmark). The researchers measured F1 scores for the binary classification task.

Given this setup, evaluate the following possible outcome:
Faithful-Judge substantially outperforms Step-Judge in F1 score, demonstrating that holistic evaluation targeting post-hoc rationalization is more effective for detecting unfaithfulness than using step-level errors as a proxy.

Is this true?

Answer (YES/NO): YES